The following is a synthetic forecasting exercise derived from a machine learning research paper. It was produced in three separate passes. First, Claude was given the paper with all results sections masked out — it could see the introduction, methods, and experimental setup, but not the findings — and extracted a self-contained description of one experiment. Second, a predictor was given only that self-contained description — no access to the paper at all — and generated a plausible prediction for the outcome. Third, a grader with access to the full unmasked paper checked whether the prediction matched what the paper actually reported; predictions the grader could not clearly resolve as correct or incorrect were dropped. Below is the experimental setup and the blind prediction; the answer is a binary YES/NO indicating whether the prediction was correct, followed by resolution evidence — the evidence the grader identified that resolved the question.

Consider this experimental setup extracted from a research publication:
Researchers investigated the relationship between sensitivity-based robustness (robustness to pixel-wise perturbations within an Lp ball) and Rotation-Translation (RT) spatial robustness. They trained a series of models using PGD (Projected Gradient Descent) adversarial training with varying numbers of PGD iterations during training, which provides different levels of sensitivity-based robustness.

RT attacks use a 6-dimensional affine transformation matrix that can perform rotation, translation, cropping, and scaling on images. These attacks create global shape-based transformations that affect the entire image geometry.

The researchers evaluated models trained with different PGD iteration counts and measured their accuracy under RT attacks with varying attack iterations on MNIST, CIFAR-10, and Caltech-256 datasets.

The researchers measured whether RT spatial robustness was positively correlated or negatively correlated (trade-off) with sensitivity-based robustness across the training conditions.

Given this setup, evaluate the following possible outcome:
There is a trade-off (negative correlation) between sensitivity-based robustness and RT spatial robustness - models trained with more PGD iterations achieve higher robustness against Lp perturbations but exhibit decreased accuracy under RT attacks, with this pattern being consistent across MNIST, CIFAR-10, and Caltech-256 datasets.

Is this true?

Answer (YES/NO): YES